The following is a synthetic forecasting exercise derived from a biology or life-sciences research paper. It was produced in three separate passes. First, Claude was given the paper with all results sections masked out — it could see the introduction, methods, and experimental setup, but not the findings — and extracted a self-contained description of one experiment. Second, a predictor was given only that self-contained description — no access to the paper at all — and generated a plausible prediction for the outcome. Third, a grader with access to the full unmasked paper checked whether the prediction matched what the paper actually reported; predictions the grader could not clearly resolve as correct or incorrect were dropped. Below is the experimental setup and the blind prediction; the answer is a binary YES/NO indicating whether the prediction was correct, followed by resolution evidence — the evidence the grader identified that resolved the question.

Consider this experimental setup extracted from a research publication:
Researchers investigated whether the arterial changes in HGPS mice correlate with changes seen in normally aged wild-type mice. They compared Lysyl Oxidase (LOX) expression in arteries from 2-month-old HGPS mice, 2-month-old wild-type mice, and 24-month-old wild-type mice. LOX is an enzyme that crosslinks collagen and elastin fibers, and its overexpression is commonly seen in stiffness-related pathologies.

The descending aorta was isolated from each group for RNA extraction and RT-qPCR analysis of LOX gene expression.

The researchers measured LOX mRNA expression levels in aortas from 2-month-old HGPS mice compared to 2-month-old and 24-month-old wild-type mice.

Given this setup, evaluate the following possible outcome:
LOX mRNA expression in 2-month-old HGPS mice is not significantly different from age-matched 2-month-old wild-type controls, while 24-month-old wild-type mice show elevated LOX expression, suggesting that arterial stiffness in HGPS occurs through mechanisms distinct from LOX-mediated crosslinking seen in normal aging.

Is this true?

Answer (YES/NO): NO